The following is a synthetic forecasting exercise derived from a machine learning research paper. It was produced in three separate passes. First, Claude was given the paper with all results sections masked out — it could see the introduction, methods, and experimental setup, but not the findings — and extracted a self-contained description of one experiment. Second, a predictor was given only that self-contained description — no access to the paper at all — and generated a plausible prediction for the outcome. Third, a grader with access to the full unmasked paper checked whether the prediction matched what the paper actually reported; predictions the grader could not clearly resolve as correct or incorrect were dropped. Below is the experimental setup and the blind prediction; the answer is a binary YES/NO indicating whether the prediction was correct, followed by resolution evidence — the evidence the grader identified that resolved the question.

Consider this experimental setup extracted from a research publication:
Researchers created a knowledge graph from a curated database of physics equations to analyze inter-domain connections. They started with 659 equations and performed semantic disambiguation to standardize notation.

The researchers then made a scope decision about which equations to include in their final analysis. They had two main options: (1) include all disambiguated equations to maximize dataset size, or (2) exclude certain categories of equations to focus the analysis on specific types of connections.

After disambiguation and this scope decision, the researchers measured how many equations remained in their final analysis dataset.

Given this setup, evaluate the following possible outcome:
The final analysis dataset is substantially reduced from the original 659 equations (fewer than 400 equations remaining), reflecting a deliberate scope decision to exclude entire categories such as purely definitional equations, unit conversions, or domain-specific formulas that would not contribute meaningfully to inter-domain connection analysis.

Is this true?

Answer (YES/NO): NO